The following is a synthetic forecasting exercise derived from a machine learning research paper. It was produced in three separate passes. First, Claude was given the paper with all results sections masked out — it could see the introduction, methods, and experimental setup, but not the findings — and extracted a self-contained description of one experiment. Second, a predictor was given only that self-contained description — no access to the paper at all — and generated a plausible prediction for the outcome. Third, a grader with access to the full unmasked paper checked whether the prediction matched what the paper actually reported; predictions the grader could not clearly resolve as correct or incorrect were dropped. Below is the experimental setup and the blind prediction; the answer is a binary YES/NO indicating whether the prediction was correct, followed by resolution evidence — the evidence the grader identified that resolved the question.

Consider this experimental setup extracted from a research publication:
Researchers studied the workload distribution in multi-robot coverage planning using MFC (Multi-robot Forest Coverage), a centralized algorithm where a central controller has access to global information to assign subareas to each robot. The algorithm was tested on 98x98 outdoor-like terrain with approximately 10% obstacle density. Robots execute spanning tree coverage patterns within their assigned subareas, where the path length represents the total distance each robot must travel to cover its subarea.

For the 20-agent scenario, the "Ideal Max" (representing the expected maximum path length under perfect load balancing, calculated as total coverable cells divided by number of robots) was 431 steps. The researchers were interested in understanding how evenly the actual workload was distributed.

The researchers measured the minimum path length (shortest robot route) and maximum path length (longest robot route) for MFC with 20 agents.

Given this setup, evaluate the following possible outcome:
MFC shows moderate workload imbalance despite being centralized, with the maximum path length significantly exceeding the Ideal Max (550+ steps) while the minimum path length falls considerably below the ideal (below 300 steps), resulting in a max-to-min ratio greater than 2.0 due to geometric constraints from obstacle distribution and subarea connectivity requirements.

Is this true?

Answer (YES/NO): NO